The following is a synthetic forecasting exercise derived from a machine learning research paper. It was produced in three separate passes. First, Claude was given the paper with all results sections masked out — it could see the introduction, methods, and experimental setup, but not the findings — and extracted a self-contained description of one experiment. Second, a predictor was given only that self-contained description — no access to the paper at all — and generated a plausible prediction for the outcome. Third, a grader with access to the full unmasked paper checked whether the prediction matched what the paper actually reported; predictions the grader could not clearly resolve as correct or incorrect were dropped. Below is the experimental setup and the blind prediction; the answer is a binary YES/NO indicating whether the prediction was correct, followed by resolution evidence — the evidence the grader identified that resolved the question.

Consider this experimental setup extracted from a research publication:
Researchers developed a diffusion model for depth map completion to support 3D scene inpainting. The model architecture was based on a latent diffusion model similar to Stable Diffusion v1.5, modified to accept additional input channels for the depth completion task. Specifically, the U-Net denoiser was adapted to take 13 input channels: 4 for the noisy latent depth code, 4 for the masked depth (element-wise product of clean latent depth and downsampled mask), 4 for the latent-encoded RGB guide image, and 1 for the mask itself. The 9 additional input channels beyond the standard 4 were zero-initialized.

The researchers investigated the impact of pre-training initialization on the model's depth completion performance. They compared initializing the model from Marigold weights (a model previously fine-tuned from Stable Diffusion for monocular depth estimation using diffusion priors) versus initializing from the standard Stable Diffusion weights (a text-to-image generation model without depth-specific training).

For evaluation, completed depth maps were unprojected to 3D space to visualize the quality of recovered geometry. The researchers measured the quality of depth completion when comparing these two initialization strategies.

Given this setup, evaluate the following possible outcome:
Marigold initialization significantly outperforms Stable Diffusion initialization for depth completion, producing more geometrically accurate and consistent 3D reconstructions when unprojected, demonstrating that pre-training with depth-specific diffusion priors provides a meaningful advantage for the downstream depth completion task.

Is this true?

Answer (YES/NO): YES